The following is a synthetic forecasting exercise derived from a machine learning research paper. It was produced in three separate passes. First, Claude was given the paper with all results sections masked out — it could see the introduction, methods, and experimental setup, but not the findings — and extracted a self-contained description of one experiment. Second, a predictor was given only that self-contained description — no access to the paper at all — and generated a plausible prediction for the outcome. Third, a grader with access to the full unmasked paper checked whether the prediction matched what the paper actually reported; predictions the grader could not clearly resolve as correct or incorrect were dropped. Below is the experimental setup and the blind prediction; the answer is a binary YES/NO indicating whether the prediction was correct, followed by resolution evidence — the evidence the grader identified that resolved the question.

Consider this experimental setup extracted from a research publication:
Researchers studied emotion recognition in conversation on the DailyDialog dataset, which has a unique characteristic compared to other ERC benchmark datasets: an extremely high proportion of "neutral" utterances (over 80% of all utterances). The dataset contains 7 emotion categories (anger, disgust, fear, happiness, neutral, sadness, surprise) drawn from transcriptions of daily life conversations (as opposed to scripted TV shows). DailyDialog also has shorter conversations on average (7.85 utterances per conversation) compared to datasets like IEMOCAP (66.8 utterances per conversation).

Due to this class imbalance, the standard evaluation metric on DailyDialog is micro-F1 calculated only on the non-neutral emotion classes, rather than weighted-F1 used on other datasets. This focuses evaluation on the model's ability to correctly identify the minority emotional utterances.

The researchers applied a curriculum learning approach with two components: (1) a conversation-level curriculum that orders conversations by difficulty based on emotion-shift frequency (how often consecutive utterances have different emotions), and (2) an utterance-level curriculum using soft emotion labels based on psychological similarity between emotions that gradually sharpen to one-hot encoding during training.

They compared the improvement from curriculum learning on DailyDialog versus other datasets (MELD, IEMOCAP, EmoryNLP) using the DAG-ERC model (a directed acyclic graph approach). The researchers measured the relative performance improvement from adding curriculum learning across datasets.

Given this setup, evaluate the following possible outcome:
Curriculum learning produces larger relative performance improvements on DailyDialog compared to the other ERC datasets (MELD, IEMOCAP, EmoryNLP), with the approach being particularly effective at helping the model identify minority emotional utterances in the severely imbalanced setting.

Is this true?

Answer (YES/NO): NO